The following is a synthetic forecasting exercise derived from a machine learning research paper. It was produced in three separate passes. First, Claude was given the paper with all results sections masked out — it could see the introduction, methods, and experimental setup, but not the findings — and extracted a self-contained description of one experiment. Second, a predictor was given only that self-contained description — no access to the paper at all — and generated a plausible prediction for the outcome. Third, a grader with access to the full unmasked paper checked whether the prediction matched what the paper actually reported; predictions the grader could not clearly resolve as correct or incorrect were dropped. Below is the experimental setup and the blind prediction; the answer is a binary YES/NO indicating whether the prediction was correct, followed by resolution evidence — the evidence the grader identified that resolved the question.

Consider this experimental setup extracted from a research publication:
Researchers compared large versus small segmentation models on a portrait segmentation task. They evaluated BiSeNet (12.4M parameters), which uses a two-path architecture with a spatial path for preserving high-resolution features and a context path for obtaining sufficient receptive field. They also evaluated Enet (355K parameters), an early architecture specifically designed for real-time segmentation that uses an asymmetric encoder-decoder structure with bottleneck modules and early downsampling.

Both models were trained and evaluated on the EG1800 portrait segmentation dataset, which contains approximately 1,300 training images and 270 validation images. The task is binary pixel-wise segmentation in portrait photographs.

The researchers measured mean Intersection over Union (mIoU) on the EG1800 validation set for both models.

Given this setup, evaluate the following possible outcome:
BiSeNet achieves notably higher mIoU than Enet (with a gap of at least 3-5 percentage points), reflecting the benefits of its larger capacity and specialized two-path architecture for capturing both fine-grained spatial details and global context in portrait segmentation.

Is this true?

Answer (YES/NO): NO